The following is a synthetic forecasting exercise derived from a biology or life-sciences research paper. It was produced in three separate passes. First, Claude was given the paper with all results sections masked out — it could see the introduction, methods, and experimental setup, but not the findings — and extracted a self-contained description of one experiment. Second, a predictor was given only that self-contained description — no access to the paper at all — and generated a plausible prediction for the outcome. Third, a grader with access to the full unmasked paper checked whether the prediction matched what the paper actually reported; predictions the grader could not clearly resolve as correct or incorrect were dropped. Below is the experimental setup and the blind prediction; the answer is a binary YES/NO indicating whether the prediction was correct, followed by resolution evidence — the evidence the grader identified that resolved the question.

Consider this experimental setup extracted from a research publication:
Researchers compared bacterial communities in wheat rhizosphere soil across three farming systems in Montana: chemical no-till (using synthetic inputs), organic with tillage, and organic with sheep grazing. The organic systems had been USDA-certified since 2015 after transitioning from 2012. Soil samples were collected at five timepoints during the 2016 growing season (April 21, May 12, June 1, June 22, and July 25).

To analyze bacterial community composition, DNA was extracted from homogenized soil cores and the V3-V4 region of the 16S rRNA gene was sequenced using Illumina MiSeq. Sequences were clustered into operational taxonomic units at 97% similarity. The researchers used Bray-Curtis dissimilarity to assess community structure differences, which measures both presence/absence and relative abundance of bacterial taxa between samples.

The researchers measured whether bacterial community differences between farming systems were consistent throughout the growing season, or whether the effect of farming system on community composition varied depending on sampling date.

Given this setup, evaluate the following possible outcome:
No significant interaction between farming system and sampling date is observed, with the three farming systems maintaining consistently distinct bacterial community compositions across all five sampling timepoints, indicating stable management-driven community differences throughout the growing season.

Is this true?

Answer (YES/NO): NO